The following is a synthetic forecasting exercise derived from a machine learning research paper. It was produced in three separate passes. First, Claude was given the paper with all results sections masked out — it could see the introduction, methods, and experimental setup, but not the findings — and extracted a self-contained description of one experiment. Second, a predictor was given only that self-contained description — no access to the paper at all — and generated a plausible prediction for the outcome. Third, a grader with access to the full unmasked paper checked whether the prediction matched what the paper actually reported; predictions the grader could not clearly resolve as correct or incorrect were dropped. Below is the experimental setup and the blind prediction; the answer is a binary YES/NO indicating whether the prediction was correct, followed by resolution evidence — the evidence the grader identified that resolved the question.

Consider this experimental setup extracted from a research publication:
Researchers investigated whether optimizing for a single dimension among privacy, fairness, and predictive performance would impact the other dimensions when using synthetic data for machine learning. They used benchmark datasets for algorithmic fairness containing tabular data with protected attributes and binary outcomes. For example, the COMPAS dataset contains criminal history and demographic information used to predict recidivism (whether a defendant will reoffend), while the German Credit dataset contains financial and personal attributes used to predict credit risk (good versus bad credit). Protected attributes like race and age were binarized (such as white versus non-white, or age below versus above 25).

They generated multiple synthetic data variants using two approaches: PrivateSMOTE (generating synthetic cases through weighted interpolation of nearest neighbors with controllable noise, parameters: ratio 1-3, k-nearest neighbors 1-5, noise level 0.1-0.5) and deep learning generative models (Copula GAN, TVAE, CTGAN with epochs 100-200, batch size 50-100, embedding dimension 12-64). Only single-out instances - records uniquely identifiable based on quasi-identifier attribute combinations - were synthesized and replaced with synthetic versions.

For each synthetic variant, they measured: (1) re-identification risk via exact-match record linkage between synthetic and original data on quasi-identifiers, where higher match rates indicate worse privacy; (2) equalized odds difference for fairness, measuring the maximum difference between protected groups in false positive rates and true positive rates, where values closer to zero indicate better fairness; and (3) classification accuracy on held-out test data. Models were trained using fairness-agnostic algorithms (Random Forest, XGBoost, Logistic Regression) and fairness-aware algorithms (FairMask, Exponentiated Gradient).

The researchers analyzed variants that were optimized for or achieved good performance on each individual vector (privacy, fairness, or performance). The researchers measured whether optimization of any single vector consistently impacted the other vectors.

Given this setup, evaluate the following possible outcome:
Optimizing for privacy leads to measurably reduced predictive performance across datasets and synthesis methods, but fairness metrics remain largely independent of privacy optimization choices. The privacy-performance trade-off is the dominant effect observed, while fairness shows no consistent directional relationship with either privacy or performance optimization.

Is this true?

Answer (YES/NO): NO